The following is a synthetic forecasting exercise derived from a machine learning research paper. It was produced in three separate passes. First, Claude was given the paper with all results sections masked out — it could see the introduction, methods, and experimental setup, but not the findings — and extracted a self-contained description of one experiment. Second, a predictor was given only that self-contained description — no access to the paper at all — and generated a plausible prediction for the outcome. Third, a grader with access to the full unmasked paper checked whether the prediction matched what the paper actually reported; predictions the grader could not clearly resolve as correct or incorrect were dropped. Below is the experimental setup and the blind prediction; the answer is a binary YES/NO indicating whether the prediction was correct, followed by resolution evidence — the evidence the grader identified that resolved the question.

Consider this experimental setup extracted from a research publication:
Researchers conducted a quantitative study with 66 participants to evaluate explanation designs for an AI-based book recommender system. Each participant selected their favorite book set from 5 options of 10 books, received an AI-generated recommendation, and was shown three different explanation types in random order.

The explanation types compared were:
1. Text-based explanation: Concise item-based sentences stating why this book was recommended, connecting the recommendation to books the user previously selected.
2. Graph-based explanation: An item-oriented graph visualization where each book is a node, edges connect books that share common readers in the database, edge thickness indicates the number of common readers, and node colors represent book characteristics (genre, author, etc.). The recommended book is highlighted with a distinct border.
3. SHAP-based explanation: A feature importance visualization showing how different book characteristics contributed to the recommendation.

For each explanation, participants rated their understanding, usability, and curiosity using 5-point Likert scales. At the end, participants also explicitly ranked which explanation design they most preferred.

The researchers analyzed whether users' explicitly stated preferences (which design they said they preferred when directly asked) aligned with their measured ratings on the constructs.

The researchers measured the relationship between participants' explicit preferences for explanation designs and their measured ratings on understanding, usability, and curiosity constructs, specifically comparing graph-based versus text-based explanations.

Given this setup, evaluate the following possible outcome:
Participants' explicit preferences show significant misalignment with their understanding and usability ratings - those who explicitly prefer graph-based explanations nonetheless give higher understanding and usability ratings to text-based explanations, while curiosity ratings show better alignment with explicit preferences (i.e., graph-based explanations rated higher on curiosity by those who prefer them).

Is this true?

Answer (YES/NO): NO